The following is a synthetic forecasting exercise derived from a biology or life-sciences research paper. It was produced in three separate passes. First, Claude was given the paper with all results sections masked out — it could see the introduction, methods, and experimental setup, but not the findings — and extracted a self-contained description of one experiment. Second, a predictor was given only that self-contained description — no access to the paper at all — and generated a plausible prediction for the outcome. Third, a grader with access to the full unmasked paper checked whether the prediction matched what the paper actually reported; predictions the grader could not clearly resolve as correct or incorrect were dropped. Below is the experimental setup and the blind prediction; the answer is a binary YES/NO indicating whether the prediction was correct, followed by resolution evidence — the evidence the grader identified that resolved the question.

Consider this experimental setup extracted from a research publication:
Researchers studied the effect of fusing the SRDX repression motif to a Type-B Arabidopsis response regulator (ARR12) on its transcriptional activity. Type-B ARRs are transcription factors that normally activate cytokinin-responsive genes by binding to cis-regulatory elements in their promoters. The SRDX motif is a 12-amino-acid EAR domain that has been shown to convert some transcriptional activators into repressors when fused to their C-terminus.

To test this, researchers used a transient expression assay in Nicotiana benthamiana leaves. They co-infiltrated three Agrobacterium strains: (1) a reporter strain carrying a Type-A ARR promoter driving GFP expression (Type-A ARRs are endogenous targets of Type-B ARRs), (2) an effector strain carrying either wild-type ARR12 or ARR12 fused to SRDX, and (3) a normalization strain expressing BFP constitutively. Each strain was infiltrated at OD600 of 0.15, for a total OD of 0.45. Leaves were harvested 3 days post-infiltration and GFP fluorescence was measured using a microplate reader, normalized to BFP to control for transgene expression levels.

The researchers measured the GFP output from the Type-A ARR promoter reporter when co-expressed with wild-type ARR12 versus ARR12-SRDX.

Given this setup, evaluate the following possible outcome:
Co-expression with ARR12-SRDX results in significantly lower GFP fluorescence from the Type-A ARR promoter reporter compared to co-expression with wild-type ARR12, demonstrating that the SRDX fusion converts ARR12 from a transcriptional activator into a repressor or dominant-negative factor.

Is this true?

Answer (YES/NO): YES